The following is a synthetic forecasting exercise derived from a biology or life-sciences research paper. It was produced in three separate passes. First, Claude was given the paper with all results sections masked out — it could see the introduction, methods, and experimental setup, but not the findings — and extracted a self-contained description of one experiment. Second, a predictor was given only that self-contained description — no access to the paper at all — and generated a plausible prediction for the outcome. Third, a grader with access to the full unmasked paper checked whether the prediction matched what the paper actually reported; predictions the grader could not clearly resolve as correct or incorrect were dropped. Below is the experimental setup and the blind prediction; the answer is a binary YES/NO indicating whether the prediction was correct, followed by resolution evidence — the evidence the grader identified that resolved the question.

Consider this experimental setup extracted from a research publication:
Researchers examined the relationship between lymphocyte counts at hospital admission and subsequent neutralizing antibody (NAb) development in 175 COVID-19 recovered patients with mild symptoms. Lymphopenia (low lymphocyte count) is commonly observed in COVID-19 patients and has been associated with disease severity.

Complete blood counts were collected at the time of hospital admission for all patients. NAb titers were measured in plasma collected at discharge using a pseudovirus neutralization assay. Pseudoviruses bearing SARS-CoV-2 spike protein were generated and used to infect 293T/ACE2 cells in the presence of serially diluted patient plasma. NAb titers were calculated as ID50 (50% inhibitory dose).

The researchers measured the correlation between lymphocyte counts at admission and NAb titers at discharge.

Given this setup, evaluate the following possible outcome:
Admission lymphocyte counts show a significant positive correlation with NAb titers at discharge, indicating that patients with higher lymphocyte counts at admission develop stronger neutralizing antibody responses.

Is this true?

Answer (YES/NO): NO